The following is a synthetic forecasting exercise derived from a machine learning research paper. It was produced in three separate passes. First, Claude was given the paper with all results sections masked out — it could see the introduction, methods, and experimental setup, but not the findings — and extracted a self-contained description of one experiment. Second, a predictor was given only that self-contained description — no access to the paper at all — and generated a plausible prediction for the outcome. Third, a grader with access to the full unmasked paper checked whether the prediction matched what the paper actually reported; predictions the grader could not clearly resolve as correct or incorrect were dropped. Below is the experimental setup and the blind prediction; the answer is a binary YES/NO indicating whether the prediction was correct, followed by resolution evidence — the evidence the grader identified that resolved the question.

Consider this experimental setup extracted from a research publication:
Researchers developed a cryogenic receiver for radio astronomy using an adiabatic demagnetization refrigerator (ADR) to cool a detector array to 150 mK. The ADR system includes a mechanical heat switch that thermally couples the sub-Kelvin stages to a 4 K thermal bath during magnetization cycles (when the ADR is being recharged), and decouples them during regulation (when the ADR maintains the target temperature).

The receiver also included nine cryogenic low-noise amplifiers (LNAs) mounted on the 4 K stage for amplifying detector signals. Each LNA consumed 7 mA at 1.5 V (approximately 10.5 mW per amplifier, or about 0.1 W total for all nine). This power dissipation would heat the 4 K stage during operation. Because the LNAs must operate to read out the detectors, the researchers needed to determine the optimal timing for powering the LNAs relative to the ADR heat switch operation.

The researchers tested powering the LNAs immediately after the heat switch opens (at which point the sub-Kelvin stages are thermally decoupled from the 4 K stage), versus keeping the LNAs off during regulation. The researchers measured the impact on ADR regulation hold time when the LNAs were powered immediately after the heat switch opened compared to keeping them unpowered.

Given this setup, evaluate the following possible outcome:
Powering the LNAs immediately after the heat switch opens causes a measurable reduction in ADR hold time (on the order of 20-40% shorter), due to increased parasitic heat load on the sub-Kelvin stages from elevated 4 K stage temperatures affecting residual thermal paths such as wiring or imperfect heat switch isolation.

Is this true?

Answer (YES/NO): NO